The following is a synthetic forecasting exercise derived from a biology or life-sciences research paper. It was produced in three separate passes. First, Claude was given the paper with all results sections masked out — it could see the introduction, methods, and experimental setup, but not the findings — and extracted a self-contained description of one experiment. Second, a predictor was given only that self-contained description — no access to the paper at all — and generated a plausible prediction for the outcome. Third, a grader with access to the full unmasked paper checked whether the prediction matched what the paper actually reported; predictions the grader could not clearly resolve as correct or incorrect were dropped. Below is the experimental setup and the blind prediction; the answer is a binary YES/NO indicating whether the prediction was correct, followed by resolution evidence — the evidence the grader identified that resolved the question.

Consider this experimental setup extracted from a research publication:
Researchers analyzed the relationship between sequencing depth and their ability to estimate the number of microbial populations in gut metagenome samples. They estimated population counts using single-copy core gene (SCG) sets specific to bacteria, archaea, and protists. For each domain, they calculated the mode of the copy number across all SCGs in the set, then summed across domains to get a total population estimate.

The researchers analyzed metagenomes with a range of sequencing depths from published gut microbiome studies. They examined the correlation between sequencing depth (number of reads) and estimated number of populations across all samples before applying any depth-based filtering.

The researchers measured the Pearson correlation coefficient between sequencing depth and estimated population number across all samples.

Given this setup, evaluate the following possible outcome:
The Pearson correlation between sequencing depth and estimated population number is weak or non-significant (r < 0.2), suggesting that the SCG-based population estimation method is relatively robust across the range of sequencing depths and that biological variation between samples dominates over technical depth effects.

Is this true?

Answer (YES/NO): NO